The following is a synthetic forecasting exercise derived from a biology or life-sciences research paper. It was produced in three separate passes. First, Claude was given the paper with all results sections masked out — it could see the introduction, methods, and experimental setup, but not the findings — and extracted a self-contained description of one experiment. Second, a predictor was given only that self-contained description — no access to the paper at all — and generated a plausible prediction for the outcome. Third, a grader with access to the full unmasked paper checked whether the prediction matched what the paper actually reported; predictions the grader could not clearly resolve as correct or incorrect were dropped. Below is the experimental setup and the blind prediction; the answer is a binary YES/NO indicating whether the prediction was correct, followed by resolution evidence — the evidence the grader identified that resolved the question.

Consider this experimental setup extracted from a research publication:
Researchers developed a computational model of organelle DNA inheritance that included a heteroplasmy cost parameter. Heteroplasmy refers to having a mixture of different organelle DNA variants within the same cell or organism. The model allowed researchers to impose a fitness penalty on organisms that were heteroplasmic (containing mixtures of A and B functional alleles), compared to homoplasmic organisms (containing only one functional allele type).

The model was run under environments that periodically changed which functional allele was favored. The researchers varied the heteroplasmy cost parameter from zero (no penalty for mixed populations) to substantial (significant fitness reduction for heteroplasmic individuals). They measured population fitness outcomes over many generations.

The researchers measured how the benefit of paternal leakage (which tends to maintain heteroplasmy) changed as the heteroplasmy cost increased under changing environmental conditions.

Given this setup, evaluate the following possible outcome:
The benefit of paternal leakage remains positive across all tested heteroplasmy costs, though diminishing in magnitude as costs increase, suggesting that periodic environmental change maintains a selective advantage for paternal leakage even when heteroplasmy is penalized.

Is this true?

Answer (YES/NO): YES